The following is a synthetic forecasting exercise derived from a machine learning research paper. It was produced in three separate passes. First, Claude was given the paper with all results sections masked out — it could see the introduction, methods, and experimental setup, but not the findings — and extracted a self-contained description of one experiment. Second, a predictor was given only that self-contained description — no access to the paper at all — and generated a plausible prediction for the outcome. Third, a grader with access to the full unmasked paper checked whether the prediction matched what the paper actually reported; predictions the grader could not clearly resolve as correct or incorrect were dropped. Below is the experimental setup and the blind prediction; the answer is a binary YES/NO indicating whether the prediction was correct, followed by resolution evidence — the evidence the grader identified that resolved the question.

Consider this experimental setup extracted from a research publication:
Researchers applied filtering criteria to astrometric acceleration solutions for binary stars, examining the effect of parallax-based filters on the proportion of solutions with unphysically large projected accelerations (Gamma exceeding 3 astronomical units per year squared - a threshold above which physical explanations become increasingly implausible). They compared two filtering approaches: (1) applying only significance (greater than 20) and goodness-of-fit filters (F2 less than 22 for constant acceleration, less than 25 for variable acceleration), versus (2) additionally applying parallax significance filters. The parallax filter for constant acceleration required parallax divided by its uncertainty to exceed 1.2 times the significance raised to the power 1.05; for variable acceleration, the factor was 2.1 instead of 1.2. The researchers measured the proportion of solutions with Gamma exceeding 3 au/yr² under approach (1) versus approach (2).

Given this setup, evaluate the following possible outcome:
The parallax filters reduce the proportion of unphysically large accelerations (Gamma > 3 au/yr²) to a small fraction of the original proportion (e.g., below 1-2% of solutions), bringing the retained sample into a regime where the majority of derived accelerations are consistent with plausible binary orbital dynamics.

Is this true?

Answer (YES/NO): YES